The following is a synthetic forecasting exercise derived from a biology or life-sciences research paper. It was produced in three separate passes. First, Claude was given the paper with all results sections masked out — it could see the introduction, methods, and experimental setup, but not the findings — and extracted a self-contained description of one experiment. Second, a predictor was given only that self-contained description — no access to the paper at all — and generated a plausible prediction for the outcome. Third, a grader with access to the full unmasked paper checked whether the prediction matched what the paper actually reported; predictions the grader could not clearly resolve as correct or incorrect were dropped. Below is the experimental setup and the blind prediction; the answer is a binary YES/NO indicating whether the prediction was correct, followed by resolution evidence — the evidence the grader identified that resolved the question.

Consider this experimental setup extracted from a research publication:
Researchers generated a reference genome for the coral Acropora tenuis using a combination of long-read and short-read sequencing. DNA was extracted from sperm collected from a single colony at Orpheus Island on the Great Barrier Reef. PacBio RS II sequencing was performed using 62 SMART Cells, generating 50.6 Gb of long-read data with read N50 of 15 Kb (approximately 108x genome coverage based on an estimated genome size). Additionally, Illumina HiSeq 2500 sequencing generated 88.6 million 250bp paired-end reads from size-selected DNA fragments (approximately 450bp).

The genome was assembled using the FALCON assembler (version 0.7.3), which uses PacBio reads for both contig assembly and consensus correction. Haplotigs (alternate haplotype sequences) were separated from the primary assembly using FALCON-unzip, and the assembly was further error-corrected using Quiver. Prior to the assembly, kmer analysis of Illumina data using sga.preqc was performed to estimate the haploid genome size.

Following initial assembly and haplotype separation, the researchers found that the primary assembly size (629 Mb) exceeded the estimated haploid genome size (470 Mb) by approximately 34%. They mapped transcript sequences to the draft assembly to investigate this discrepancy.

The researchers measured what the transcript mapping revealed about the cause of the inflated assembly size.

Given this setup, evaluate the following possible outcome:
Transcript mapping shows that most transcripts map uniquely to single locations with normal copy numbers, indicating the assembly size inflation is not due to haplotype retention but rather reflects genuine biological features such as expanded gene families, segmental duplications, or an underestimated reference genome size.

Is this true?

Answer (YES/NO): NO